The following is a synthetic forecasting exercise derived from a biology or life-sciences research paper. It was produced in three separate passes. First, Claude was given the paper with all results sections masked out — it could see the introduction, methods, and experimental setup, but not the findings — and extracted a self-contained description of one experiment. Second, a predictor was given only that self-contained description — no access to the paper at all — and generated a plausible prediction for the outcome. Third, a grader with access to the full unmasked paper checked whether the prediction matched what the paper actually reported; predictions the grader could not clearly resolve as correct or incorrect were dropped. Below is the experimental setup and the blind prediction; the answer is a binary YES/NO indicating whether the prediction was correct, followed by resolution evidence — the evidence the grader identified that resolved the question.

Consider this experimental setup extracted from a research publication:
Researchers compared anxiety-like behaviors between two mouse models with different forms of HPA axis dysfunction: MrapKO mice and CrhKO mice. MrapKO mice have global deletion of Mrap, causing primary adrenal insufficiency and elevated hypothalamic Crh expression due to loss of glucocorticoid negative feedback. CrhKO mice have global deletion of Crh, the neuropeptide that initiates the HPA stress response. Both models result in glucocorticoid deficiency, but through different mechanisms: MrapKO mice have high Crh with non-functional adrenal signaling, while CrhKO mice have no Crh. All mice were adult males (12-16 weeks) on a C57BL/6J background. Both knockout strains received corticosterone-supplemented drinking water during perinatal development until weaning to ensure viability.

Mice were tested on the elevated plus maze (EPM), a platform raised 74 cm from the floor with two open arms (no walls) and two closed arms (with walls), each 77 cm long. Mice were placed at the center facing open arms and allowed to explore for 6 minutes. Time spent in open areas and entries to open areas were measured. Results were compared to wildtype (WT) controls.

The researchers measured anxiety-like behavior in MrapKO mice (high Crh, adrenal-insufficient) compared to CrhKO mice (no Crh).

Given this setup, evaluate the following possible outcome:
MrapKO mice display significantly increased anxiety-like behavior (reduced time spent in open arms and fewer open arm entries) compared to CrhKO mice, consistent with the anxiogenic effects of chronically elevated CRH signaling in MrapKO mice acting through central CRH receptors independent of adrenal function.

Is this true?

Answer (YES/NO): NO